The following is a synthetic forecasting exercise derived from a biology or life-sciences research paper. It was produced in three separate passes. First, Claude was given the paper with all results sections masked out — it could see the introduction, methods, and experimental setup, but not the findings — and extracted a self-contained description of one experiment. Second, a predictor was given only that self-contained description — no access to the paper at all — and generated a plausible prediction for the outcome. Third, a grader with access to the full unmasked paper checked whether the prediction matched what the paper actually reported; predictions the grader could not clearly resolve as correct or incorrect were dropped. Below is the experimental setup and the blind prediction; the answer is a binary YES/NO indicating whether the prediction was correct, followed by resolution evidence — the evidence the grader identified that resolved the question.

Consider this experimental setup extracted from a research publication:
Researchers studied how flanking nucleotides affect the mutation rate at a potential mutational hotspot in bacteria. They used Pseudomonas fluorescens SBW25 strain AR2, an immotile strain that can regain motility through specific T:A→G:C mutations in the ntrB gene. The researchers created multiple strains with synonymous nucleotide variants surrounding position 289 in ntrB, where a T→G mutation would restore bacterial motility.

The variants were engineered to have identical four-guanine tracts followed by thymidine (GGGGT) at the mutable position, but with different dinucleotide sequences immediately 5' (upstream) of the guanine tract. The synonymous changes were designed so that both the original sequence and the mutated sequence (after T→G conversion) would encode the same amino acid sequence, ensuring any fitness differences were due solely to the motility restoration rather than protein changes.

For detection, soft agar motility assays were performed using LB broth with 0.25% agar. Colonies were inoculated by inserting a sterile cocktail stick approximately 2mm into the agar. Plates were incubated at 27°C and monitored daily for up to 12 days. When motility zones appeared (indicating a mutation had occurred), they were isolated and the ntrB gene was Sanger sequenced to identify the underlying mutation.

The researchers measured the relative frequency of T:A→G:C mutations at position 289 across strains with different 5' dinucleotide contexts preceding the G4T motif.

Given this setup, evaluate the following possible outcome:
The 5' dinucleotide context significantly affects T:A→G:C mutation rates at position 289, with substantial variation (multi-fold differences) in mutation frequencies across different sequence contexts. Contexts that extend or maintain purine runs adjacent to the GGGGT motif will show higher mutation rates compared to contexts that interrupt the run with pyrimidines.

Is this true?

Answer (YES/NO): YES